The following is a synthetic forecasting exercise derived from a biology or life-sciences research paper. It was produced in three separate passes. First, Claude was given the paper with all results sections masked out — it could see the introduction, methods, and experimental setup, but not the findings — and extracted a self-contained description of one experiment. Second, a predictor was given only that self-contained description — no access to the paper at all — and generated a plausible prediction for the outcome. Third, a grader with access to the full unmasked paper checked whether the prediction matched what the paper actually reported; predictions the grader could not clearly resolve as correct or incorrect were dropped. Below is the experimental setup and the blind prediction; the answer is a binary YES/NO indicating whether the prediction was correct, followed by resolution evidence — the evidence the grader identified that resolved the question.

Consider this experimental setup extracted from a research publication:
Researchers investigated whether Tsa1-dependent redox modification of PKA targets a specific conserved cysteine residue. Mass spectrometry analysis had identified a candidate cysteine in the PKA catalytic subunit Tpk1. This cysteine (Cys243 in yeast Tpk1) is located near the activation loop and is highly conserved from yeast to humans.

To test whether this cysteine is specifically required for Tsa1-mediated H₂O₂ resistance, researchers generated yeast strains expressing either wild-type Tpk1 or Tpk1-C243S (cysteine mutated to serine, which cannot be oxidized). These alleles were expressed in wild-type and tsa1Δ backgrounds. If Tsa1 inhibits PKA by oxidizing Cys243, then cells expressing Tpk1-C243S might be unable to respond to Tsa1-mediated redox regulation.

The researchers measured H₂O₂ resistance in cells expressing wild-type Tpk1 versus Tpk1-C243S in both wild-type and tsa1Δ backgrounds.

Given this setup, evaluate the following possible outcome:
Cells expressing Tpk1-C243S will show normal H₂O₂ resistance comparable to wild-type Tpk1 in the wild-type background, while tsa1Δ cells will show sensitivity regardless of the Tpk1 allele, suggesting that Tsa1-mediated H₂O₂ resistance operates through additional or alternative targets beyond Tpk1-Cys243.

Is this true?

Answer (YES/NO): NO